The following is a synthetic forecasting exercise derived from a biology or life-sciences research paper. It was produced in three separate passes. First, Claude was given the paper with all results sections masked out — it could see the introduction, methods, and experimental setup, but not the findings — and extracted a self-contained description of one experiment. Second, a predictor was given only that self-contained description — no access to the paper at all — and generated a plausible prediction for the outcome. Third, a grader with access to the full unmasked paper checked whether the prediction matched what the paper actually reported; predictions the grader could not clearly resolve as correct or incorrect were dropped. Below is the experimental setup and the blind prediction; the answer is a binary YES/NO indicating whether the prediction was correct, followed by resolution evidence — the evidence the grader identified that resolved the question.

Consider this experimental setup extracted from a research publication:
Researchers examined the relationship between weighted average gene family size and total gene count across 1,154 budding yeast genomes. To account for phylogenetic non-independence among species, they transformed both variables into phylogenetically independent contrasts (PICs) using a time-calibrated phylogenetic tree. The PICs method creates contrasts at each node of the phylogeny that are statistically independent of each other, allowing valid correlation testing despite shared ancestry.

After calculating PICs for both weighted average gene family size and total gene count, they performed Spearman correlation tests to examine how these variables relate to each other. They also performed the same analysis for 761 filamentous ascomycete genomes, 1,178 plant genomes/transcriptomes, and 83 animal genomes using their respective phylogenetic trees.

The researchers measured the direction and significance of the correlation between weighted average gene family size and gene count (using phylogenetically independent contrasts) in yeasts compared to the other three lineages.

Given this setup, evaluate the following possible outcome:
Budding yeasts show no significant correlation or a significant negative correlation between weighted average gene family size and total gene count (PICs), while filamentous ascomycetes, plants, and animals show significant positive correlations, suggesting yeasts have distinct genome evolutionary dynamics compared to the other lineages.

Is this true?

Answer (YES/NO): NO